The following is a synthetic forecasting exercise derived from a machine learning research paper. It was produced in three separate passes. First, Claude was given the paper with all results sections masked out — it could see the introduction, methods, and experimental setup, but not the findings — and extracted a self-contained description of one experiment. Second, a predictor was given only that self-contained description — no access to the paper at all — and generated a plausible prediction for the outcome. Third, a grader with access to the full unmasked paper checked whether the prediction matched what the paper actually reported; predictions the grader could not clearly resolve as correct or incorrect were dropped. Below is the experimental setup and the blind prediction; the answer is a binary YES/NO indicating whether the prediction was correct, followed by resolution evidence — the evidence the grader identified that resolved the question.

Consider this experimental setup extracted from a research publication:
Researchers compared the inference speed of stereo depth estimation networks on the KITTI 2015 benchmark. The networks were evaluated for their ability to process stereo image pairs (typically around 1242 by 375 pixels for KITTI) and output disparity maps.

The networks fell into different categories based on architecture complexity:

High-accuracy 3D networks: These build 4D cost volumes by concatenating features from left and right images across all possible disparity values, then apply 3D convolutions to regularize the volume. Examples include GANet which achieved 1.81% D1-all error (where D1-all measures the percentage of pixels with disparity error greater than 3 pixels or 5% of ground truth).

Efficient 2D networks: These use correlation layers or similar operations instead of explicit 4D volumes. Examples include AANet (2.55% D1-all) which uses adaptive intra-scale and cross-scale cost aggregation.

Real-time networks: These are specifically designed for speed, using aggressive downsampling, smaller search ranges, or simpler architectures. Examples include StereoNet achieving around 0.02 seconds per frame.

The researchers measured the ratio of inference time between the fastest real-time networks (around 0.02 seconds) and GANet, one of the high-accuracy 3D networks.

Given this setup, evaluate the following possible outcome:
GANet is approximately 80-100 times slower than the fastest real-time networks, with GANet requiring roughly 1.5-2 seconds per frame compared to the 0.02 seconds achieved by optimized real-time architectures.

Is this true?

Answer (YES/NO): YES